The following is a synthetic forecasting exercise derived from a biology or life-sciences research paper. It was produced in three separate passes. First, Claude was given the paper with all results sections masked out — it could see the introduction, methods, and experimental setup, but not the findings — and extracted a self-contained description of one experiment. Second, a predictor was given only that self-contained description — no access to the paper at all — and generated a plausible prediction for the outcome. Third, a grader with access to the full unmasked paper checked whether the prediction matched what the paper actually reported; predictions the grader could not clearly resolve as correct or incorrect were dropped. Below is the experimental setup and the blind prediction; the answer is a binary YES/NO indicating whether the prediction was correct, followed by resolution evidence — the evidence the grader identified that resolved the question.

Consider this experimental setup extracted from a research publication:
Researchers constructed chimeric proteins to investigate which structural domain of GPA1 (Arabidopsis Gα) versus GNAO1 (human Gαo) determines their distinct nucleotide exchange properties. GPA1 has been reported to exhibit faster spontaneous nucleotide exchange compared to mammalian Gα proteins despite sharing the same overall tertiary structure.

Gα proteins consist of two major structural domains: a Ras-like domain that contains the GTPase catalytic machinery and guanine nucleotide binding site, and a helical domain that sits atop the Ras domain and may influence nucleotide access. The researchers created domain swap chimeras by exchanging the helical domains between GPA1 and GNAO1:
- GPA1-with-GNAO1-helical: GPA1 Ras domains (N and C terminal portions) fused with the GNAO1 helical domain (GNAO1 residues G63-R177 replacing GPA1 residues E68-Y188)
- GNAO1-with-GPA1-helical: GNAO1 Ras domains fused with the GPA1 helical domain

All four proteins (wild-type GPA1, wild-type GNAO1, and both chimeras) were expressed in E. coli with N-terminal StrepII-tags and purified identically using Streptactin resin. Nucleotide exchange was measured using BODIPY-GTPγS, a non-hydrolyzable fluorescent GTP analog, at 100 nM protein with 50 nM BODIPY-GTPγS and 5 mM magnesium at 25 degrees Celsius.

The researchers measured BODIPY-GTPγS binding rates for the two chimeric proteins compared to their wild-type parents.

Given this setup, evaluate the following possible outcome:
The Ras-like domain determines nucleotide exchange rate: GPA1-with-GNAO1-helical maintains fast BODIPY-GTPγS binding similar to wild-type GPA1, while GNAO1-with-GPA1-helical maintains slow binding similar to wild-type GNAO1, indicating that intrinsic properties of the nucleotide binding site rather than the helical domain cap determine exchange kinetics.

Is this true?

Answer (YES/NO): NO